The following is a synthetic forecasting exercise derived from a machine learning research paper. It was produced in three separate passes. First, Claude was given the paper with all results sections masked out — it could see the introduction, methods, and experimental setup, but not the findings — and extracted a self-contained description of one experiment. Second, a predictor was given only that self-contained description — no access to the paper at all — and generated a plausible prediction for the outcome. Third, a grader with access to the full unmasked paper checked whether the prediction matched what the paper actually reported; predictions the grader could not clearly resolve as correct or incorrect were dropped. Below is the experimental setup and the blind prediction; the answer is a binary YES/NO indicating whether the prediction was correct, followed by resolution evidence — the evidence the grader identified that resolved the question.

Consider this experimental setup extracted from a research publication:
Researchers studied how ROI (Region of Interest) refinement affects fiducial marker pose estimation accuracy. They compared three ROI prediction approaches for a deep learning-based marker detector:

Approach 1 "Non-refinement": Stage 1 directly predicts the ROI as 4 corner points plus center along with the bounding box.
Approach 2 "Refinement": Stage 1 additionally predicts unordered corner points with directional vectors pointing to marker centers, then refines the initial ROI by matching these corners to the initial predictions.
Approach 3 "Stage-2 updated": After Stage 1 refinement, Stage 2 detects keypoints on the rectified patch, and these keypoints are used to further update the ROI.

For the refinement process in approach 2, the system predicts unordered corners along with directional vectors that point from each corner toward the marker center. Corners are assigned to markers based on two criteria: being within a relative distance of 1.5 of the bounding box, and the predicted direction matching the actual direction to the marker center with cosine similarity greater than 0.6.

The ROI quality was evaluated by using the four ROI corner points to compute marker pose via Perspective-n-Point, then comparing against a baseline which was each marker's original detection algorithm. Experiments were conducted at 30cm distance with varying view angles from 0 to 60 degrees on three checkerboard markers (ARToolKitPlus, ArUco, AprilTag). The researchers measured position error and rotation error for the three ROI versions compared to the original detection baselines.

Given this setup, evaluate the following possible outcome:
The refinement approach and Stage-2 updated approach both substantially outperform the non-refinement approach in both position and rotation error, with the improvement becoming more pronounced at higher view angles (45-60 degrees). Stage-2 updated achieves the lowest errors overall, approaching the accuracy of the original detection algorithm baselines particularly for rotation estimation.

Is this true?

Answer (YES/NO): NO